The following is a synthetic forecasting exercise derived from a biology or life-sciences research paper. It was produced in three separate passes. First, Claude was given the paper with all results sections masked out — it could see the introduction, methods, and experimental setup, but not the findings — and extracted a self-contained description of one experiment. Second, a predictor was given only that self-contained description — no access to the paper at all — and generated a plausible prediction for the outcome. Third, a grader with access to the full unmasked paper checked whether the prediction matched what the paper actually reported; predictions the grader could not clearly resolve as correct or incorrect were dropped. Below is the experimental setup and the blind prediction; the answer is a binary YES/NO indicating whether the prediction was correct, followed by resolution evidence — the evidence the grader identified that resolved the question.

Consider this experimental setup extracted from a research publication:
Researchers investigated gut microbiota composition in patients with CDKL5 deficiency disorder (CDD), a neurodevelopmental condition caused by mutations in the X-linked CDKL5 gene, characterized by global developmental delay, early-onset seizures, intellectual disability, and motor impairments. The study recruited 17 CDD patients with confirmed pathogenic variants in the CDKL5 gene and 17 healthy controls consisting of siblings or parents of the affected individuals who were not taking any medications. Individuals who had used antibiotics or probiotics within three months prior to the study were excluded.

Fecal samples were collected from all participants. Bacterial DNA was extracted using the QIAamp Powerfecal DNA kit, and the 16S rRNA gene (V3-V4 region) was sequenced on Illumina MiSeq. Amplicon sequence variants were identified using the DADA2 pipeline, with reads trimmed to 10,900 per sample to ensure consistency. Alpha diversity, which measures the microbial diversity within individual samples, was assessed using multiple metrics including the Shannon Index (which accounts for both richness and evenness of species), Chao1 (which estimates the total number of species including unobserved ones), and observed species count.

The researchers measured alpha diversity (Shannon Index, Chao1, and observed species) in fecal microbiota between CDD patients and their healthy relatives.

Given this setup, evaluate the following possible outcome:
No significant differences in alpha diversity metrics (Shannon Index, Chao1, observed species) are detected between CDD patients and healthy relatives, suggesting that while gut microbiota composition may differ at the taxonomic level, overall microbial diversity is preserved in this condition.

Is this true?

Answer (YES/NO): NO